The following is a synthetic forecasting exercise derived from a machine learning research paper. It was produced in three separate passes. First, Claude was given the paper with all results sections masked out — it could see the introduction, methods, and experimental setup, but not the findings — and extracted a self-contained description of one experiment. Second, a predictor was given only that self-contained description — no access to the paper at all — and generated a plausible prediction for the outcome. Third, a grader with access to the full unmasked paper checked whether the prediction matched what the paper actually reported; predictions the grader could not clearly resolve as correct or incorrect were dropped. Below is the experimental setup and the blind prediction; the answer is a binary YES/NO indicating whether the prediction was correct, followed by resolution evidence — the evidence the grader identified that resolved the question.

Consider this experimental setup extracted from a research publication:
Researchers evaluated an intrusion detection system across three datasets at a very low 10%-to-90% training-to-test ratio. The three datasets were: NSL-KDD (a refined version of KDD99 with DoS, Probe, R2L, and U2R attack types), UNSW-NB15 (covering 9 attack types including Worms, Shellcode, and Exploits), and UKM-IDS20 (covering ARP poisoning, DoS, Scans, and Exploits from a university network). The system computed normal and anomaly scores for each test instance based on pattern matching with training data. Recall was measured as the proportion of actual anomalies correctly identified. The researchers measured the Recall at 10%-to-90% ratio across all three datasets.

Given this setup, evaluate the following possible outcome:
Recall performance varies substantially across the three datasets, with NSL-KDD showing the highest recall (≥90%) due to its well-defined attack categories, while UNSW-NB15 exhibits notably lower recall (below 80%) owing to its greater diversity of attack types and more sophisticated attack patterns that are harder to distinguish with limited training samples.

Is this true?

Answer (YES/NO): NO